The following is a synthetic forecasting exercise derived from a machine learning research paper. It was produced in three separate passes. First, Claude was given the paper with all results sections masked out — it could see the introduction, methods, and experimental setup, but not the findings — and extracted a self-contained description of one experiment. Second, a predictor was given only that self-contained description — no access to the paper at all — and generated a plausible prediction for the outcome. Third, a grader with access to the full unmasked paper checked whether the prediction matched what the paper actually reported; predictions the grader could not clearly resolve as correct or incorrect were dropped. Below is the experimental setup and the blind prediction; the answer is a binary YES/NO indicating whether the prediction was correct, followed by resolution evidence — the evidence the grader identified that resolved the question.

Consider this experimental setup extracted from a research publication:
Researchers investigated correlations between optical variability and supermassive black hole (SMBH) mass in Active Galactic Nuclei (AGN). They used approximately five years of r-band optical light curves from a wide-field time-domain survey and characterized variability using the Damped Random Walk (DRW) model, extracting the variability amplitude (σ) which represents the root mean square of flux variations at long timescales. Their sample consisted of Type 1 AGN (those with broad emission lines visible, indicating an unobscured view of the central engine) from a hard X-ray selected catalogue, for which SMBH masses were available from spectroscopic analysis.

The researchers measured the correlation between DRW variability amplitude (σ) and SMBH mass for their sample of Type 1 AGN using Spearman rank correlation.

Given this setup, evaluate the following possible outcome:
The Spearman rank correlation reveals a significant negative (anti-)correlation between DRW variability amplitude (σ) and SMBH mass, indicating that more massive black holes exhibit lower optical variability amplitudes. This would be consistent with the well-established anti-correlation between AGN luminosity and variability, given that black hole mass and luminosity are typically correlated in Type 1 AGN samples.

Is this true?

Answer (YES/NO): NO